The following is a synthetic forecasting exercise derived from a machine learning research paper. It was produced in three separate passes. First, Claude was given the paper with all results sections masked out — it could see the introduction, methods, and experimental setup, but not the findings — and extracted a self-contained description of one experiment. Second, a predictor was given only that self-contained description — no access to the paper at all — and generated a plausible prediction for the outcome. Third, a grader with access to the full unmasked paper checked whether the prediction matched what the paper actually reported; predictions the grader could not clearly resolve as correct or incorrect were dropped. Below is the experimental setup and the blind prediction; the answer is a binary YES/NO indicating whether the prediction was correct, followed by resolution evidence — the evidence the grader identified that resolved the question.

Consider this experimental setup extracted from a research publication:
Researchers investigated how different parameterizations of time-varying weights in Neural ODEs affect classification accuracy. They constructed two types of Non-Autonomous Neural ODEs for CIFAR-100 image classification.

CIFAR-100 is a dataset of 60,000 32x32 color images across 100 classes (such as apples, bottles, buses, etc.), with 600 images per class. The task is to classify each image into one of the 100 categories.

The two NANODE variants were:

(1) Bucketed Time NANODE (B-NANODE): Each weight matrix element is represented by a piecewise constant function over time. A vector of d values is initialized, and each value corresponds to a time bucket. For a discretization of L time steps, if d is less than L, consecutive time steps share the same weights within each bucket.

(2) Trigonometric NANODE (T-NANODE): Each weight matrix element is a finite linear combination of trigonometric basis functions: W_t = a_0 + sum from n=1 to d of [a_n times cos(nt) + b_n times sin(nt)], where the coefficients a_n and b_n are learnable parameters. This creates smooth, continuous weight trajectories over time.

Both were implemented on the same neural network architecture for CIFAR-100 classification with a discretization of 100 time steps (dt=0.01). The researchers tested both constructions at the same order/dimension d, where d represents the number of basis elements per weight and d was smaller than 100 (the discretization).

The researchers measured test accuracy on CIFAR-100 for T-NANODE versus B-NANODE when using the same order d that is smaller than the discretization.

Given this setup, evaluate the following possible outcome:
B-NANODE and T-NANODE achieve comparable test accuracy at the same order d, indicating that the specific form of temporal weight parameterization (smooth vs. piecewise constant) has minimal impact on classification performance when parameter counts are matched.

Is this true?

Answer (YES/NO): NO